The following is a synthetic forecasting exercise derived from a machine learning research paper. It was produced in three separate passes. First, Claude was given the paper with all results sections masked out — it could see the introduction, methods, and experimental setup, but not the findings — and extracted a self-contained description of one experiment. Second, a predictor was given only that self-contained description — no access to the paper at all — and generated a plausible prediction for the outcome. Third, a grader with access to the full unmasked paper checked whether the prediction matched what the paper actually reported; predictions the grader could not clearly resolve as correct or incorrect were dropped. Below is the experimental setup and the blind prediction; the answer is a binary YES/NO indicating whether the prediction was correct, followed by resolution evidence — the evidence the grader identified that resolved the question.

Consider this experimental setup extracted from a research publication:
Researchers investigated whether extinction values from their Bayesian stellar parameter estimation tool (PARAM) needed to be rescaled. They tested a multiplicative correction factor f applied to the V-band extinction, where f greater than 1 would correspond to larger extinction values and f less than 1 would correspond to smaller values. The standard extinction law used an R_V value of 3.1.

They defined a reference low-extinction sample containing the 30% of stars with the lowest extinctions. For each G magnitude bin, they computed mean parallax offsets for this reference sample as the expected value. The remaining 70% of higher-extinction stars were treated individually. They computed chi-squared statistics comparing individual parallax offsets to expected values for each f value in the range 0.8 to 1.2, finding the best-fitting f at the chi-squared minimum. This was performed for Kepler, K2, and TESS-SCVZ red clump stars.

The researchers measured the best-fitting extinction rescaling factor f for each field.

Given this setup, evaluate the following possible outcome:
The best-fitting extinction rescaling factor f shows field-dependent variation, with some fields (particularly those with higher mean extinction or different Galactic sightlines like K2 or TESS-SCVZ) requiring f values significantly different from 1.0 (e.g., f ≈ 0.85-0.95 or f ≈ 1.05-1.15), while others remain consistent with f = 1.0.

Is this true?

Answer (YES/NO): NO